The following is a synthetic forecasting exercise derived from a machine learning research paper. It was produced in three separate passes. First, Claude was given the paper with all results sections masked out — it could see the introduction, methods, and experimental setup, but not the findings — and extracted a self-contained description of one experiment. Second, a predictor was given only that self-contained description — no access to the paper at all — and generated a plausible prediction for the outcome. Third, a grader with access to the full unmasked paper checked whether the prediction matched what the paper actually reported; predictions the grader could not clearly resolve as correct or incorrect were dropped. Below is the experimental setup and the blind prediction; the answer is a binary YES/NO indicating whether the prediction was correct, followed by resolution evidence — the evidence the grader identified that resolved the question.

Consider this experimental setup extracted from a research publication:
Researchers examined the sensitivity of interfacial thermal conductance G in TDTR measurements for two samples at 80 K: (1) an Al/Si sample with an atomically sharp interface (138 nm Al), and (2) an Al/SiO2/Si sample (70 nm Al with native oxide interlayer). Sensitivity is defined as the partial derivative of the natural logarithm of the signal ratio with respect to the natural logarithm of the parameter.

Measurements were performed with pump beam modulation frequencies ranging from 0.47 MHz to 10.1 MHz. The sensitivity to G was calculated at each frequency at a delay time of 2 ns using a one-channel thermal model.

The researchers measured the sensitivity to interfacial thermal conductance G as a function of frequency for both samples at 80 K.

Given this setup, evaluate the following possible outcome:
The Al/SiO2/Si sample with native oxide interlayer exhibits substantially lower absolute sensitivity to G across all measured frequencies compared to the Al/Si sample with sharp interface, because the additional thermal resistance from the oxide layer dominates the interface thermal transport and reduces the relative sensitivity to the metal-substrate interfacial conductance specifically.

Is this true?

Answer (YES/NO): NO